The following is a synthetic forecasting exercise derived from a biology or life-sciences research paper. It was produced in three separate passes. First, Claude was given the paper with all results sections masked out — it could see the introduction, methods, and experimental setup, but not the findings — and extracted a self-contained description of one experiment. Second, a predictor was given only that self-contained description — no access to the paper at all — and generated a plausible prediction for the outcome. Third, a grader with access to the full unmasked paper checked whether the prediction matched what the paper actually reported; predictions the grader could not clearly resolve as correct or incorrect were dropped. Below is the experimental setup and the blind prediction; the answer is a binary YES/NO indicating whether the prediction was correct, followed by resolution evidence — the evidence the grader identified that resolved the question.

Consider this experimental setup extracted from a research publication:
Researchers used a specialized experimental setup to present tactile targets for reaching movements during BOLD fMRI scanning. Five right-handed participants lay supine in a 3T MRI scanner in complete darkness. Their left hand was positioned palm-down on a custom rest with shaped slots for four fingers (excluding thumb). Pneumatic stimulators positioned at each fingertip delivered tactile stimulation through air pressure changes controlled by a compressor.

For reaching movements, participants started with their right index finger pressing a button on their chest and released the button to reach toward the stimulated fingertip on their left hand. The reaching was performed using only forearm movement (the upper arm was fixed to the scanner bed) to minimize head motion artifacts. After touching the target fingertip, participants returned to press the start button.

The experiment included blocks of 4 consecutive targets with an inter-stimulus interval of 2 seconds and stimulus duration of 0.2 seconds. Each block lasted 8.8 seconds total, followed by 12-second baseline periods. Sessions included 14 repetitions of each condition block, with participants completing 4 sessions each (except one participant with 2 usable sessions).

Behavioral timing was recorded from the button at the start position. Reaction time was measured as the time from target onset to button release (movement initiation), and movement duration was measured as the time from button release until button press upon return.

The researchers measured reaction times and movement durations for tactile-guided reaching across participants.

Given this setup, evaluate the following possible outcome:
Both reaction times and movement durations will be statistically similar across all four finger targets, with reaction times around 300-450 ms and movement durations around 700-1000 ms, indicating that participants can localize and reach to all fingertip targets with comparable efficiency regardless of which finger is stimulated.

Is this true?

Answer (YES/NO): NO